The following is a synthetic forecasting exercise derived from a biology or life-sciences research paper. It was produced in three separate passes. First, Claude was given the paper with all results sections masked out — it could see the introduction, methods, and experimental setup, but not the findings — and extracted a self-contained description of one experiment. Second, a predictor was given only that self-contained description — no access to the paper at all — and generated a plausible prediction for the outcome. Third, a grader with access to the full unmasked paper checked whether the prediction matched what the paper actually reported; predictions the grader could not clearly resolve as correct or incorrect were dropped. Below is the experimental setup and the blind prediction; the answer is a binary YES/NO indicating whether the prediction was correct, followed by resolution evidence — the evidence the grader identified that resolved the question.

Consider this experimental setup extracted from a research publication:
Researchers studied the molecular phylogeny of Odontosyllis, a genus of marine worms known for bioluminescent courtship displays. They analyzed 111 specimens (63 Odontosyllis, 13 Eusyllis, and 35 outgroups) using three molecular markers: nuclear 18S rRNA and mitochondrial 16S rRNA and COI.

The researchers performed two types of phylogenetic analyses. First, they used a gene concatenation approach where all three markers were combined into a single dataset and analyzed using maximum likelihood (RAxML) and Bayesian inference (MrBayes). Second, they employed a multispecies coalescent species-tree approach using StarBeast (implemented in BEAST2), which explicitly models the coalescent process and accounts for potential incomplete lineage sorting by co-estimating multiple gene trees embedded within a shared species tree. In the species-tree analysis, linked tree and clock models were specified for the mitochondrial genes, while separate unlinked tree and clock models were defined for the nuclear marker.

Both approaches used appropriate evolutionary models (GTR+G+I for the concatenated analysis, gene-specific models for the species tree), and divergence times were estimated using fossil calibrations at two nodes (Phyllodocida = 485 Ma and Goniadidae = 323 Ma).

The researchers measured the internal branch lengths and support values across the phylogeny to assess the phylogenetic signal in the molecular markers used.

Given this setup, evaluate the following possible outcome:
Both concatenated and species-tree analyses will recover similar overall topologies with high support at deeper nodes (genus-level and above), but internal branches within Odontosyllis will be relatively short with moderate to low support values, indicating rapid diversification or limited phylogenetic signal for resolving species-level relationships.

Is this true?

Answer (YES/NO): NO